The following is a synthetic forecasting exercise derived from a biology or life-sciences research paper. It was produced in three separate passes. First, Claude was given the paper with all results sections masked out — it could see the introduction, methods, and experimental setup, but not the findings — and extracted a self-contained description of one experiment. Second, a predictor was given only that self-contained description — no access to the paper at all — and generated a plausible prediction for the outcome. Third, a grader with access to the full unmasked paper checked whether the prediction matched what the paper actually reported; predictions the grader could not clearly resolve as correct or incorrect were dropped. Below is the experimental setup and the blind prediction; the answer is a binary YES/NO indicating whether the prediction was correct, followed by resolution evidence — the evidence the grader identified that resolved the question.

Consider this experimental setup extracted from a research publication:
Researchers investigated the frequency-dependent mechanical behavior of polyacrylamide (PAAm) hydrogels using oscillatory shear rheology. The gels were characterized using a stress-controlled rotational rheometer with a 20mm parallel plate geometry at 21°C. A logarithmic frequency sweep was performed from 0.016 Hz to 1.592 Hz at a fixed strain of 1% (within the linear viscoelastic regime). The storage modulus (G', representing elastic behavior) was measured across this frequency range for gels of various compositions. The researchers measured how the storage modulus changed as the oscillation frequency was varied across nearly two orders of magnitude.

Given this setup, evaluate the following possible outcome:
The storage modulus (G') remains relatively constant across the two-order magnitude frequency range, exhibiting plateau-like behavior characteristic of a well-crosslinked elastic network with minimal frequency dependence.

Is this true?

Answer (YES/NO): NO